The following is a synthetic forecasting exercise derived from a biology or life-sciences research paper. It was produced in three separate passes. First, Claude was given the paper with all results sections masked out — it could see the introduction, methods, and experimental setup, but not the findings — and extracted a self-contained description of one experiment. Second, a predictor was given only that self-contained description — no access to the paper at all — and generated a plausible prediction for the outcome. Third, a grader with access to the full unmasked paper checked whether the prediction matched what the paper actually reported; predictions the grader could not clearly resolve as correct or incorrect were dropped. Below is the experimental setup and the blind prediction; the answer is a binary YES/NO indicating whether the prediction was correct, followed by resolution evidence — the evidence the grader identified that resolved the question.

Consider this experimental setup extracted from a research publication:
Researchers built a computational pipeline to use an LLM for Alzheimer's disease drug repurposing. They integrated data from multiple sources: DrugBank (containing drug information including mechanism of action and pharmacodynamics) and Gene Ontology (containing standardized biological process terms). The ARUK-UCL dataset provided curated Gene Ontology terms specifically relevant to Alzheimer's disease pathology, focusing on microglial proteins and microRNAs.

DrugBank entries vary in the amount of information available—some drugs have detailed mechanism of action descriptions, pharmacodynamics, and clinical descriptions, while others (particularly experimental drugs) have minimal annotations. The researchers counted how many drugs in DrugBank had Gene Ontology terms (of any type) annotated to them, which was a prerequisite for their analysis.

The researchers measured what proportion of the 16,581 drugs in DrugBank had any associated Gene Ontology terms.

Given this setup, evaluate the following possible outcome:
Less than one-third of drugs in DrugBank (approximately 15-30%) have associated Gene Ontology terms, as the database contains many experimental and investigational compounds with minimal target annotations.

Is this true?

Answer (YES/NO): NO